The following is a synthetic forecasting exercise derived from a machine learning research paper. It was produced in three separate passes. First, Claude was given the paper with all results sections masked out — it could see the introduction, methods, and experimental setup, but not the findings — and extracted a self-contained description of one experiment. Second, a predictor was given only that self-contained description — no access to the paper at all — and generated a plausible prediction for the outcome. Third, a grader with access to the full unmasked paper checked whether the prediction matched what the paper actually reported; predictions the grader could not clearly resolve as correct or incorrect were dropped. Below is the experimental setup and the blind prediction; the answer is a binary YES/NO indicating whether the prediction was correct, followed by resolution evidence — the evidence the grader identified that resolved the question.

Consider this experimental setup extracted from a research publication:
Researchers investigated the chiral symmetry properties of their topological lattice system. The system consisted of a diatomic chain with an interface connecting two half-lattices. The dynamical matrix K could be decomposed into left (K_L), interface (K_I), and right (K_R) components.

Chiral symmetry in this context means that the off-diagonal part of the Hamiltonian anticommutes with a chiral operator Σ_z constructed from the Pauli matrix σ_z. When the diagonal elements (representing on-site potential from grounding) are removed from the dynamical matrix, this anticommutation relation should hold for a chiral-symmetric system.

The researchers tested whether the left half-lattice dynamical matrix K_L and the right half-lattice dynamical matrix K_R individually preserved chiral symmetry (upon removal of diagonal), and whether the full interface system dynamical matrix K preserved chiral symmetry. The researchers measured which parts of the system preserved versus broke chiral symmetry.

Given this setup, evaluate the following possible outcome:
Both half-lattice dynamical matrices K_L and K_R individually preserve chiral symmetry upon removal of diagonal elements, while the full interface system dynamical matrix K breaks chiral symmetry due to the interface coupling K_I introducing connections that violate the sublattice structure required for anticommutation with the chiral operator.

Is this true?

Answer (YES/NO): YES